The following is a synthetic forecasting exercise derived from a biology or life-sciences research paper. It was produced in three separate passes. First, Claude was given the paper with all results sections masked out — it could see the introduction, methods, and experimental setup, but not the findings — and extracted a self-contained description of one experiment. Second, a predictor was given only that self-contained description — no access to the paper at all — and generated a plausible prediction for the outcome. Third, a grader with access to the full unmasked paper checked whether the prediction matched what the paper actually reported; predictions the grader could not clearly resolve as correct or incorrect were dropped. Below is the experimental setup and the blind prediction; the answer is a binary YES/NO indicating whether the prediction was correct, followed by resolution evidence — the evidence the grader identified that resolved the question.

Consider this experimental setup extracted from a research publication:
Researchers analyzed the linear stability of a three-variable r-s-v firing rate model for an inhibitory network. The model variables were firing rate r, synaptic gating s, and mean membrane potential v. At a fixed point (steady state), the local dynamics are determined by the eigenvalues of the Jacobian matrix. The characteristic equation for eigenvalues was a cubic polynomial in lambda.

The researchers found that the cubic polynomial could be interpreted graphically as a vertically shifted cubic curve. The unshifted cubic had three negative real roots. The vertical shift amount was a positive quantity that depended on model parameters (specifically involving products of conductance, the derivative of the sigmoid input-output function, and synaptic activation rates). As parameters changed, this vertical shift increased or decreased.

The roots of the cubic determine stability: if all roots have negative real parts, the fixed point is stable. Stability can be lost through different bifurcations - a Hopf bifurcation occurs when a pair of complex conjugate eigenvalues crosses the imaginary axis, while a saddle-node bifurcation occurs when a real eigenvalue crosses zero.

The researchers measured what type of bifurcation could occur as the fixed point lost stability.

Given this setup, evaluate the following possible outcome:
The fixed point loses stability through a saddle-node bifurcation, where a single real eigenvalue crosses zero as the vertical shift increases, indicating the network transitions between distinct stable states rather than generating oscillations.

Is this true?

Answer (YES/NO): NO